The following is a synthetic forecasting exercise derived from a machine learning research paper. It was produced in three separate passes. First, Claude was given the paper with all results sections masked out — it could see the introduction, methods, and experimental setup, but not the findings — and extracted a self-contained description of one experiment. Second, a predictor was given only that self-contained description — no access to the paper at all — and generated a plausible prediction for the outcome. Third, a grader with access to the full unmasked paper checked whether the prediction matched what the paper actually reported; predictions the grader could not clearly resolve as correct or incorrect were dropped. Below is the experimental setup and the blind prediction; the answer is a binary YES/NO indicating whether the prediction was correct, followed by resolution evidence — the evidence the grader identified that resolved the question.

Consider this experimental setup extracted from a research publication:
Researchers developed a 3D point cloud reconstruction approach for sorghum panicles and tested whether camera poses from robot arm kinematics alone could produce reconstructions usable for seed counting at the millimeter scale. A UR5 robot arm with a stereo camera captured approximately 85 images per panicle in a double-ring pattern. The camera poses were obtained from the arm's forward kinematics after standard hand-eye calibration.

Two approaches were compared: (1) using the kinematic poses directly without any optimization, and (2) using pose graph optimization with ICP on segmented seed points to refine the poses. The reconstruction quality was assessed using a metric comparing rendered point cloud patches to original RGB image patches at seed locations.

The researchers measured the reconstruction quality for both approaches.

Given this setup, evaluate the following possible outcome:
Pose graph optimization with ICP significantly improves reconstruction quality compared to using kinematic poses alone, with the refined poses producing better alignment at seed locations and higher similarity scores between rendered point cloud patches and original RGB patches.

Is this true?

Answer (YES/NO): YES